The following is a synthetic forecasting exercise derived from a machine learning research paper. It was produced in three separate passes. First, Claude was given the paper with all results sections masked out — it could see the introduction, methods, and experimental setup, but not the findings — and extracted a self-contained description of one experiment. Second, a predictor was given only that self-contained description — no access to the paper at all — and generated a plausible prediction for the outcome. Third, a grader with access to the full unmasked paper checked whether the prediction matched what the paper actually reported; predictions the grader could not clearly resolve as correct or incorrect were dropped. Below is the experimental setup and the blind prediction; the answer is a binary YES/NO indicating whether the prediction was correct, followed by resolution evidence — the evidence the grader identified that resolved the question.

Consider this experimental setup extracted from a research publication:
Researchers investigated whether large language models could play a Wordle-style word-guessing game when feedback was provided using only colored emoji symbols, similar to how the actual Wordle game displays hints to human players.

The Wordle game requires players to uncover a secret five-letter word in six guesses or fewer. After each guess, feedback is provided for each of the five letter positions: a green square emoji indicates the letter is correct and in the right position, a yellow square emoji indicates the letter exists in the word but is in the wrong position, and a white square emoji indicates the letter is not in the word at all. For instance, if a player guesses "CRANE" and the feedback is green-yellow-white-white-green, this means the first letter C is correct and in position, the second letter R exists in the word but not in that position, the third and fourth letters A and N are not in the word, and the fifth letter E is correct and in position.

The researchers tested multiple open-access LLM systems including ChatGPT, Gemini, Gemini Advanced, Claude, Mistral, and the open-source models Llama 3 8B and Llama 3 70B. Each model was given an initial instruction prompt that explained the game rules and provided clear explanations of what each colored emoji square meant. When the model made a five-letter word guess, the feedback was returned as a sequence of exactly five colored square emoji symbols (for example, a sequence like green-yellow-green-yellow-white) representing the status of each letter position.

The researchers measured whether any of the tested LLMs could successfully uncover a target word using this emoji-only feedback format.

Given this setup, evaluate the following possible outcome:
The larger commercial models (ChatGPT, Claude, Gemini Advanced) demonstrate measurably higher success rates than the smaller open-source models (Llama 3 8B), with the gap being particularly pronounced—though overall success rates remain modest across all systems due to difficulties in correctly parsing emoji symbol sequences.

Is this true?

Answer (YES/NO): NO